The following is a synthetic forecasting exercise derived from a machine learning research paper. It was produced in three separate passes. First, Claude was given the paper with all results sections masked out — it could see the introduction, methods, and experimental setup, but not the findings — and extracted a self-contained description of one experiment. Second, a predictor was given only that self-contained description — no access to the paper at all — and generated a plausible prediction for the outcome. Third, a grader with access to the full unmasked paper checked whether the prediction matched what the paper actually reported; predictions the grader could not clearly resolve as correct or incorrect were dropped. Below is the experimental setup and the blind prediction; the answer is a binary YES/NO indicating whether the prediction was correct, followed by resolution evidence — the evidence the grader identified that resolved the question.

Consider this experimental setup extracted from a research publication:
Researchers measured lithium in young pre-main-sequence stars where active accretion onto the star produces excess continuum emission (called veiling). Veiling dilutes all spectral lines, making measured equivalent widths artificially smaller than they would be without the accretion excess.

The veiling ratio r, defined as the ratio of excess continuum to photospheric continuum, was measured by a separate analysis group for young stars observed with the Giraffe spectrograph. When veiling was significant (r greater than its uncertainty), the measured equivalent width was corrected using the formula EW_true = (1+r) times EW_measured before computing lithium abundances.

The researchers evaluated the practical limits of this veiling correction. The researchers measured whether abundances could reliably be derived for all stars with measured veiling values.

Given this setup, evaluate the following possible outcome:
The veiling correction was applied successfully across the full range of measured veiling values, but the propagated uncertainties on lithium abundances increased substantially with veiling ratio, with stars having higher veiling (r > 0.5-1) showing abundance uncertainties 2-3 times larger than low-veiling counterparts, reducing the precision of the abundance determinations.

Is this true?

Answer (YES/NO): NO